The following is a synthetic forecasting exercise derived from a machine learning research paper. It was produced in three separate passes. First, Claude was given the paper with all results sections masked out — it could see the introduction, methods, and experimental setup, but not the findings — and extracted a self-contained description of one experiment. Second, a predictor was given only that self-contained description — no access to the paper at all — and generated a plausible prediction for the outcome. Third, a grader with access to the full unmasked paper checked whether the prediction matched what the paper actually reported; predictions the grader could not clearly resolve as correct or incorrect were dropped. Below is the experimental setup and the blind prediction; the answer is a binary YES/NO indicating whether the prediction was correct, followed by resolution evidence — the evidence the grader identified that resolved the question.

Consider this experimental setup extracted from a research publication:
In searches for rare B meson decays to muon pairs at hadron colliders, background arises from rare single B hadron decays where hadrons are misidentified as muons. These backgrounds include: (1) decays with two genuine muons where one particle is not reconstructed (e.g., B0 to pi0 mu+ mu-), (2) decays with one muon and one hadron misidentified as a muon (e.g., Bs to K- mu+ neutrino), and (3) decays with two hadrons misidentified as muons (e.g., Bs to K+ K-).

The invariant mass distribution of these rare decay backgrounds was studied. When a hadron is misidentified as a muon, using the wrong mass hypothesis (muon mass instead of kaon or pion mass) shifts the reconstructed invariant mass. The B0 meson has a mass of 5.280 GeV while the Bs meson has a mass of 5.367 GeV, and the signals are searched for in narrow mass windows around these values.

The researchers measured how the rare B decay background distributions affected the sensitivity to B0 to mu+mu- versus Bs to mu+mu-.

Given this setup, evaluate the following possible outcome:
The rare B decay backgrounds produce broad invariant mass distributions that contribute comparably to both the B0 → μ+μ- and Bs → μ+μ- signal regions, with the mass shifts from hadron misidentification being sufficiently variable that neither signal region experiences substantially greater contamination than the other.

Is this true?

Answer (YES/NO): NO